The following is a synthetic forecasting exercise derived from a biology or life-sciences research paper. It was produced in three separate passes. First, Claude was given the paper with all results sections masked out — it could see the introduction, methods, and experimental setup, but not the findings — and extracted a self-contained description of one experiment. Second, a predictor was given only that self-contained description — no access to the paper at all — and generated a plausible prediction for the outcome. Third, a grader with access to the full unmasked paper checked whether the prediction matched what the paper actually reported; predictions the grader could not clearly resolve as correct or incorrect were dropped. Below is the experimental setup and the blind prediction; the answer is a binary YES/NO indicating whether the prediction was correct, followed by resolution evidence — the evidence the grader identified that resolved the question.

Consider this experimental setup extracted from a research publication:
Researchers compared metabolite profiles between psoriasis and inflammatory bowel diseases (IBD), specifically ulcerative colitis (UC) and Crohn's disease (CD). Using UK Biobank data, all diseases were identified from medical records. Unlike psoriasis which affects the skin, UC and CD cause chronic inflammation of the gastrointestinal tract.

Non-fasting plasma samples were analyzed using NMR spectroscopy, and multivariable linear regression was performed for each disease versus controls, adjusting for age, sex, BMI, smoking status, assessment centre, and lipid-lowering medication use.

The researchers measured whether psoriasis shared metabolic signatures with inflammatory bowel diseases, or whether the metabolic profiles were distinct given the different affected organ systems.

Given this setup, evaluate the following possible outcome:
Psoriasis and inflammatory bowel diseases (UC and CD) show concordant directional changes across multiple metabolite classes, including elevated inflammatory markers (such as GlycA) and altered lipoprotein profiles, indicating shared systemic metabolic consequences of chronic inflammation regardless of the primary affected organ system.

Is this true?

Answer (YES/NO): NO